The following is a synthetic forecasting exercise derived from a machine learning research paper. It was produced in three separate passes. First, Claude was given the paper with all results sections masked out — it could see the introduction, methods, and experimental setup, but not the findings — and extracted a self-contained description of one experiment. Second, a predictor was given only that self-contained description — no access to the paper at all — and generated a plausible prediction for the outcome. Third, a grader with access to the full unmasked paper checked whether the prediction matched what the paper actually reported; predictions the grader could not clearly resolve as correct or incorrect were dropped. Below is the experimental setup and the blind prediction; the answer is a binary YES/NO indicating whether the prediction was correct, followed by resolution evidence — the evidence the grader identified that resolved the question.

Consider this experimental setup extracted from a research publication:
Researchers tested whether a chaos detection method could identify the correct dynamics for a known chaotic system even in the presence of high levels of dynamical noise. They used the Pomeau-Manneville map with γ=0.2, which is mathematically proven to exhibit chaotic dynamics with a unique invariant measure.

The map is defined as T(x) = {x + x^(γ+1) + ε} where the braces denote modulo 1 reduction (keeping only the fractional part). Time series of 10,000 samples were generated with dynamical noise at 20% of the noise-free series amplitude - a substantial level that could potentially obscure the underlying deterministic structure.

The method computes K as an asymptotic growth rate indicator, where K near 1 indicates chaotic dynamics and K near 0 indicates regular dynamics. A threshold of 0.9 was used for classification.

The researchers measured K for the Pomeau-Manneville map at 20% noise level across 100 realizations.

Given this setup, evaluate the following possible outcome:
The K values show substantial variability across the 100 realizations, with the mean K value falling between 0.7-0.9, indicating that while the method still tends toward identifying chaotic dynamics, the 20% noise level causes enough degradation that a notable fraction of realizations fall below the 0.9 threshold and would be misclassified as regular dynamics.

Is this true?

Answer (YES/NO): NO